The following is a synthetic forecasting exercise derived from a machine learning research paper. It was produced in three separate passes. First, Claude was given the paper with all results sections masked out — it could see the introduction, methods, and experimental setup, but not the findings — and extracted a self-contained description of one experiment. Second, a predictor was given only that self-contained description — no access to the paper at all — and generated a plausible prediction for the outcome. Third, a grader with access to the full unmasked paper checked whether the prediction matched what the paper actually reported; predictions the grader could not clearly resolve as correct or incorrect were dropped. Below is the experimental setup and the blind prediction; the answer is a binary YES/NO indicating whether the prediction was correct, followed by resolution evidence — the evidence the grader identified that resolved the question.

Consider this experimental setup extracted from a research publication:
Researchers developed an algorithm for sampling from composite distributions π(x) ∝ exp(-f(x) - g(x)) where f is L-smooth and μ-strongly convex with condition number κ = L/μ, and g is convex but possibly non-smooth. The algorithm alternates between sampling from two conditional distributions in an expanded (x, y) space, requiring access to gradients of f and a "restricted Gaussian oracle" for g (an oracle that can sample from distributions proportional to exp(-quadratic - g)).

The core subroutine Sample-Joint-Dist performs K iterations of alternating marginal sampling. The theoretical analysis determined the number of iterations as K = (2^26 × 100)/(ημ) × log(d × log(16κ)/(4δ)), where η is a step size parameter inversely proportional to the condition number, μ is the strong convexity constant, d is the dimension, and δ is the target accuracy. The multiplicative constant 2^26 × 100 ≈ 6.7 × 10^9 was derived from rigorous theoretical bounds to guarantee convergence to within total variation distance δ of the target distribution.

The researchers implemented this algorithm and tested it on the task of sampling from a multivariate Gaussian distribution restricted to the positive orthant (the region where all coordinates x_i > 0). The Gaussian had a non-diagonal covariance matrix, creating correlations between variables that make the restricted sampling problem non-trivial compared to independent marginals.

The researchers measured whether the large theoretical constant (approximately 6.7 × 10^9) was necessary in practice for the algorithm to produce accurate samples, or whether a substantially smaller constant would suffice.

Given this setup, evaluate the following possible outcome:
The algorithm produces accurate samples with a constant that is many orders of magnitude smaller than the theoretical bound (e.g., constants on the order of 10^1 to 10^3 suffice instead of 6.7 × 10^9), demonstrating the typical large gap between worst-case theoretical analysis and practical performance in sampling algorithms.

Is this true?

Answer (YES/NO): YES